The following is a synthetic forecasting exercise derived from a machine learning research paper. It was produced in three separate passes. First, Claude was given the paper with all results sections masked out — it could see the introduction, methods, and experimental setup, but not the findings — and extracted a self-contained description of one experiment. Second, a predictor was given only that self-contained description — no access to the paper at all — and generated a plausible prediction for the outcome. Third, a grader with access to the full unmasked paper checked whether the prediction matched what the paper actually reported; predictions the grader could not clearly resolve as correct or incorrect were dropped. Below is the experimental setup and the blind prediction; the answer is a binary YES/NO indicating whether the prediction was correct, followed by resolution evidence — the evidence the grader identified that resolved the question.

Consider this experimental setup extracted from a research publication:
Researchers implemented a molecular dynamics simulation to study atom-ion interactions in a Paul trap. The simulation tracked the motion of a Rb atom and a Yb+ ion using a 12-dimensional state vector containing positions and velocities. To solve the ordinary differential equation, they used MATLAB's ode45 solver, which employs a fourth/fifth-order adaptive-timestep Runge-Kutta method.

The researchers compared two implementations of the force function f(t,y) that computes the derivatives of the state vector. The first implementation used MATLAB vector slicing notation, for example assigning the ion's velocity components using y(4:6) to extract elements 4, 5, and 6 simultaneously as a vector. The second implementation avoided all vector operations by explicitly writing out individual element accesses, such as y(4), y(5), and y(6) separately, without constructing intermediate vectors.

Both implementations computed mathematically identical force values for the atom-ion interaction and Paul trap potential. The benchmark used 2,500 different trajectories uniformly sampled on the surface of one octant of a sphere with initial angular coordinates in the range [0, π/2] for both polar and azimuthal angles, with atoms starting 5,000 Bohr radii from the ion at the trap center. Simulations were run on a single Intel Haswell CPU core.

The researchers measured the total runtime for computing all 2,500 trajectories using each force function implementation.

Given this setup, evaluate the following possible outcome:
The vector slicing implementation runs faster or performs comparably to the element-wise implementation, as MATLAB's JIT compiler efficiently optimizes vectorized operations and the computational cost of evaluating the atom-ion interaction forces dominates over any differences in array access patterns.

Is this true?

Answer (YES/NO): NO